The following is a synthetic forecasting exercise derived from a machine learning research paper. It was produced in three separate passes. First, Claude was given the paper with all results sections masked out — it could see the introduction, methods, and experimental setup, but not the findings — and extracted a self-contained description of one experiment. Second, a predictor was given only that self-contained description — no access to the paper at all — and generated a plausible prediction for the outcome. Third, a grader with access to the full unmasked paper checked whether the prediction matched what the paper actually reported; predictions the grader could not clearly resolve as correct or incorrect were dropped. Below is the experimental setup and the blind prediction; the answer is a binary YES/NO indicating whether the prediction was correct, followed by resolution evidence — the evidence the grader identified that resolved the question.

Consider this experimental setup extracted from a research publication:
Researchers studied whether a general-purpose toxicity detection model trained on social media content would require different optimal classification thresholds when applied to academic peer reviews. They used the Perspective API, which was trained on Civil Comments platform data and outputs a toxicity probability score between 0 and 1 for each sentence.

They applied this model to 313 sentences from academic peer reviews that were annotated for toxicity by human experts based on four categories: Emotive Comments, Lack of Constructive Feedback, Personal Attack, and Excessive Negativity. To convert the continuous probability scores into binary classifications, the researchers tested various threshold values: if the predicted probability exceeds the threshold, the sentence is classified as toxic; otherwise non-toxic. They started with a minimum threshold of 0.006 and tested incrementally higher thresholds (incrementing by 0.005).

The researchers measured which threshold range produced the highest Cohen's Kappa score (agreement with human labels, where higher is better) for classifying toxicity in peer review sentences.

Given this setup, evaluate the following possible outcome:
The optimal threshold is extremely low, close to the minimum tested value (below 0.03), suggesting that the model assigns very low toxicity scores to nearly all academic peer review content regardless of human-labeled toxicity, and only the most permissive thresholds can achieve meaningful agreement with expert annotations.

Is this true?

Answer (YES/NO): NO